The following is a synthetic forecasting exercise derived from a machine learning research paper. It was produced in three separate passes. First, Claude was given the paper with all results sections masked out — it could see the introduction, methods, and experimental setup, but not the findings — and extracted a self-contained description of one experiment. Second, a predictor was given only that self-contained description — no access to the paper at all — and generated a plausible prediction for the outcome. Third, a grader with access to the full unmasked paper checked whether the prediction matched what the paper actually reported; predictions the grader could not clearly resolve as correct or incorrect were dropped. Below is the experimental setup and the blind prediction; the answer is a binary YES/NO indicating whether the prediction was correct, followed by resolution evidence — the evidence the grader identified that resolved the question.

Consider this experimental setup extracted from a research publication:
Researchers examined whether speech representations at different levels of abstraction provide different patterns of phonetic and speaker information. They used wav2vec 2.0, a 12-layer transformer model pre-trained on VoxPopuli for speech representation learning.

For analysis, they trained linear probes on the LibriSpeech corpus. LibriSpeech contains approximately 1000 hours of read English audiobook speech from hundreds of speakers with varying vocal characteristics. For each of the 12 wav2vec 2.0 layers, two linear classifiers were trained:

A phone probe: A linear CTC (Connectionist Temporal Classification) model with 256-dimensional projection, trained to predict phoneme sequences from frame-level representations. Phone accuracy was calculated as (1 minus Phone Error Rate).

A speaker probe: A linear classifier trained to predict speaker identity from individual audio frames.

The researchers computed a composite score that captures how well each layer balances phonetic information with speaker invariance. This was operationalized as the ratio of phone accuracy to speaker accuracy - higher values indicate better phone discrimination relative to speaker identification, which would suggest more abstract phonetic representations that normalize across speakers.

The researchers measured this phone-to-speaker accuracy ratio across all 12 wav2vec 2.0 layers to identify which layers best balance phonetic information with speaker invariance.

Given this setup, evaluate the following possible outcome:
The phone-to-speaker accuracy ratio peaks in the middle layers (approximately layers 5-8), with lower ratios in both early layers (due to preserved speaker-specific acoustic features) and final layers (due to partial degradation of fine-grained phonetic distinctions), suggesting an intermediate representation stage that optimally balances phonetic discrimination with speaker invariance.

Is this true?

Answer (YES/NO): YES